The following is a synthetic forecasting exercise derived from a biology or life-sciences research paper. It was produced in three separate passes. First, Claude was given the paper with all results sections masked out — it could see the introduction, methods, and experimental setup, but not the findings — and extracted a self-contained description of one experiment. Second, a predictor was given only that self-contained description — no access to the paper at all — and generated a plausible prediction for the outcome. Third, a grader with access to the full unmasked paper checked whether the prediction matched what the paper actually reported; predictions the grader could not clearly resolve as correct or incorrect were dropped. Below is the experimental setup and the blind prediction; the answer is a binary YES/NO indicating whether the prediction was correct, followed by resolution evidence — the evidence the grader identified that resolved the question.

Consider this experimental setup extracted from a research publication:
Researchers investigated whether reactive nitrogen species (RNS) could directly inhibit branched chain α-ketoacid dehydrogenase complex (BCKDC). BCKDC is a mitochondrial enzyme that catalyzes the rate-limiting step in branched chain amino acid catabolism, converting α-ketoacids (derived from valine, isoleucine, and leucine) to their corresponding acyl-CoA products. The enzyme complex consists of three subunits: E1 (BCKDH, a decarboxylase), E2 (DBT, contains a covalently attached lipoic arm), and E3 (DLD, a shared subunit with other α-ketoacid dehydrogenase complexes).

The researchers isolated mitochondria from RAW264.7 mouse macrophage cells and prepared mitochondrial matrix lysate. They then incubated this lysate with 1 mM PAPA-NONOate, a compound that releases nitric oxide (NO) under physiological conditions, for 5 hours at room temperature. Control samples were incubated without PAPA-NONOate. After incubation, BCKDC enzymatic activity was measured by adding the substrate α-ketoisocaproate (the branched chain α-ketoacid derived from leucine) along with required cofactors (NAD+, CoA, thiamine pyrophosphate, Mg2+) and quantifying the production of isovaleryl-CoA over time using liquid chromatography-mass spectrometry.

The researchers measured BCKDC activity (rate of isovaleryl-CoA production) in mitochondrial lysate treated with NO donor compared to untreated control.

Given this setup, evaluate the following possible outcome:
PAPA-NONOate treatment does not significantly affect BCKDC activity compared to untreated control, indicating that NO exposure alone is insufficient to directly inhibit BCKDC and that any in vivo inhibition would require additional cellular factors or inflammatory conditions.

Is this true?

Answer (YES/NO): NO